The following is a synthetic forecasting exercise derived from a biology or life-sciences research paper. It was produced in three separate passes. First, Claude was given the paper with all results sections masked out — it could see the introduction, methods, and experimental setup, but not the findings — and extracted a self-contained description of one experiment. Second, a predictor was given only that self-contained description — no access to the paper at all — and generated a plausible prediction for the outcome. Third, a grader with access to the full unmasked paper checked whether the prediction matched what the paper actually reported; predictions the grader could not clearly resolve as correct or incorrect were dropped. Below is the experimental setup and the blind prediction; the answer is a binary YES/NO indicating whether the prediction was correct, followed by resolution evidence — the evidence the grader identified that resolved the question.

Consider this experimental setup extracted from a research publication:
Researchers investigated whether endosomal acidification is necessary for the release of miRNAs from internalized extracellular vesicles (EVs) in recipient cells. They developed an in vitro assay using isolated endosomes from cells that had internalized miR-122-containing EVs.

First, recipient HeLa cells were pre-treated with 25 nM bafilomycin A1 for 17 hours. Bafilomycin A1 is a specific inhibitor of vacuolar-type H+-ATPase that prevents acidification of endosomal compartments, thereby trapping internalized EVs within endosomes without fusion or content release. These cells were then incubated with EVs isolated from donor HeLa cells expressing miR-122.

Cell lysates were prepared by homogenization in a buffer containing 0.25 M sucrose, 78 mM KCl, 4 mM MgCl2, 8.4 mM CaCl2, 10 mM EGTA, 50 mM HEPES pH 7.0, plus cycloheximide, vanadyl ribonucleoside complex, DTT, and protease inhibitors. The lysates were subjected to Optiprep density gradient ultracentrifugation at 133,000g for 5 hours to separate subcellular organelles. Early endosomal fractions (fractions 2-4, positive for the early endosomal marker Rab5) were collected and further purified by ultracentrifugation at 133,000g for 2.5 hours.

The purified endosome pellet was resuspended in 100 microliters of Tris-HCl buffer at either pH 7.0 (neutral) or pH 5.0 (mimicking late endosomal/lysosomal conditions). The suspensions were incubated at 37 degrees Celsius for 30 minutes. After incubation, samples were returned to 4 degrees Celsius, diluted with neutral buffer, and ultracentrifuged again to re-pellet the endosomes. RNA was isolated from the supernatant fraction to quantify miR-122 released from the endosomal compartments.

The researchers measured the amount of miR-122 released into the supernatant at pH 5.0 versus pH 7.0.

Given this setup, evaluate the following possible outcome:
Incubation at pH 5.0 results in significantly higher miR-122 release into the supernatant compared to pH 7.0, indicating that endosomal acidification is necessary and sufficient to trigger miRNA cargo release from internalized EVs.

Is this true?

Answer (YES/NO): NO